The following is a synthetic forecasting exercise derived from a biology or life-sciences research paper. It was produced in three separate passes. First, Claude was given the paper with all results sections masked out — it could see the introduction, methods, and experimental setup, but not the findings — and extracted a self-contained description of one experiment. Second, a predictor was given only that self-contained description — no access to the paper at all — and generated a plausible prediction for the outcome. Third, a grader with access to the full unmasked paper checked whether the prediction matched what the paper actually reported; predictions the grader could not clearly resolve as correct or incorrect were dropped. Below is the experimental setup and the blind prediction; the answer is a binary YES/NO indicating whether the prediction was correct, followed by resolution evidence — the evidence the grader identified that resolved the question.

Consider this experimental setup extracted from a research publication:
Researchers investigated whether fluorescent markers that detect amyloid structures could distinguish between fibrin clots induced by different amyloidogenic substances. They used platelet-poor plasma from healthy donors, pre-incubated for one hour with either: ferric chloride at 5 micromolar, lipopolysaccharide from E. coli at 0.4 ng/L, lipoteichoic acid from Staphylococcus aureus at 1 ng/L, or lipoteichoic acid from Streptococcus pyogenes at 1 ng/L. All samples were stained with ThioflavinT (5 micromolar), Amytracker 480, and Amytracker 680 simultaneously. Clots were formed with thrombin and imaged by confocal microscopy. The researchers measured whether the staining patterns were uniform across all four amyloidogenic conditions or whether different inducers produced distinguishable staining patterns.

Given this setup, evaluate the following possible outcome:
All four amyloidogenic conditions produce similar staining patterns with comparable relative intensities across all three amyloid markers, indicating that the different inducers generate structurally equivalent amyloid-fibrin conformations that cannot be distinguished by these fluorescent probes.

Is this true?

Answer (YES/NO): NO